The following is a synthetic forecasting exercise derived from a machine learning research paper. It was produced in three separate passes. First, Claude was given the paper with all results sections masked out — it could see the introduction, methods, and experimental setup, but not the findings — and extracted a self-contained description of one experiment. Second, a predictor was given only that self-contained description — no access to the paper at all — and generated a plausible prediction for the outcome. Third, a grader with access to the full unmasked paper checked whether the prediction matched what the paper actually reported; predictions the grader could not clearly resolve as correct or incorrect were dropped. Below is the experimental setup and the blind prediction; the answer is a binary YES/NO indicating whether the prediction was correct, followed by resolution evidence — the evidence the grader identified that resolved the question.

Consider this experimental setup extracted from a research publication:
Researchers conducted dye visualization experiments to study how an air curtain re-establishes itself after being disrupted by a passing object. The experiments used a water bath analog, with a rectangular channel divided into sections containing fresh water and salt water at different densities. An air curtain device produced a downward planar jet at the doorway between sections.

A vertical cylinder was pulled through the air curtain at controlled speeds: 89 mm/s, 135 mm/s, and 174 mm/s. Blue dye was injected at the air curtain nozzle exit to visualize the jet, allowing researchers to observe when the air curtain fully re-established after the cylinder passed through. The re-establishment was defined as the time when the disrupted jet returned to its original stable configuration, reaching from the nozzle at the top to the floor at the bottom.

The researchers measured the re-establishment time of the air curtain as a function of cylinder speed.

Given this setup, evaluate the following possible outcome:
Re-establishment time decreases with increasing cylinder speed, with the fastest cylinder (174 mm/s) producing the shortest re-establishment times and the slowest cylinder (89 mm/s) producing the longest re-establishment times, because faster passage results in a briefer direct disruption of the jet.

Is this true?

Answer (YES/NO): NO